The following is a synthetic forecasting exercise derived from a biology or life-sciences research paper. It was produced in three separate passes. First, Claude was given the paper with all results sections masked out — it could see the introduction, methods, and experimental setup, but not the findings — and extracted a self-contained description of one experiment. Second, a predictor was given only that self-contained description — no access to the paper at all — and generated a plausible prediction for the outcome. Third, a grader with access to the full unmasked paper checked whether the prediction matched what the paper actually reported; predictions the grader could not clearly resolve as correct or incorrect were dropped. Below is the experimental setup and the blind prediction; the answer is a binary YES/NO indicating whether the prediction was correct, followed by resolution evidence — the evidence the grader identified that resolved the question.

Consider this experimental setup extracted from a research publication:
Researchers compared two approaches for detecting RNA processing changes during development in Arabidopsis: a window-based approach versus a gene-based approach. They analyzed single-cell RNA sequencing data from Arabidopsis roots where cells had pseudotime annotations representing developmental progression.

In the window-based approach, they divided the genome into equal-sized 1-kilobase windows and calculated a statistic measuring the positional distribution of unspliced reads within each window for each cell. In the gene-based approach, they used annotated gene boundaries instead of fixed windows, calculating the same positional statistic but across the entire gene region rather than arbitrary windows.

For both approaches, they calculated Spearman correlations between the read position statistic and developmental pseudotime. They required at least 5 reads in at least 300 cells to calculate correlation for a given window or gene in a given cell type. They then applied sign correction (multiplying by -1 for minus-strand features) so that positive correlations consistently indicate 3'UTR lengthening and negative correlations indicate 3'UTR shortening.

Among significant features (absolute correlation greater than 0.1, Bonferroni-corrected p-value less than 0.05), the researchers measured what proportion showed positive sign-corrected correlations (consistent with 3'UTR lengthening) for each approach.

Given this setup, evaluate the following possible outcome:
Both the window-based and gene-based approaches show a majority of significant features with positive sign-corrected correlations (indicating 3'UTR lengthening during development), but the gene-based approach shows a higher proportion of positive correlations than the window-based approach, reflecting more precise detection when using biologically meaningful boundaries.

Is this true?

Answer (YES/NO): NO